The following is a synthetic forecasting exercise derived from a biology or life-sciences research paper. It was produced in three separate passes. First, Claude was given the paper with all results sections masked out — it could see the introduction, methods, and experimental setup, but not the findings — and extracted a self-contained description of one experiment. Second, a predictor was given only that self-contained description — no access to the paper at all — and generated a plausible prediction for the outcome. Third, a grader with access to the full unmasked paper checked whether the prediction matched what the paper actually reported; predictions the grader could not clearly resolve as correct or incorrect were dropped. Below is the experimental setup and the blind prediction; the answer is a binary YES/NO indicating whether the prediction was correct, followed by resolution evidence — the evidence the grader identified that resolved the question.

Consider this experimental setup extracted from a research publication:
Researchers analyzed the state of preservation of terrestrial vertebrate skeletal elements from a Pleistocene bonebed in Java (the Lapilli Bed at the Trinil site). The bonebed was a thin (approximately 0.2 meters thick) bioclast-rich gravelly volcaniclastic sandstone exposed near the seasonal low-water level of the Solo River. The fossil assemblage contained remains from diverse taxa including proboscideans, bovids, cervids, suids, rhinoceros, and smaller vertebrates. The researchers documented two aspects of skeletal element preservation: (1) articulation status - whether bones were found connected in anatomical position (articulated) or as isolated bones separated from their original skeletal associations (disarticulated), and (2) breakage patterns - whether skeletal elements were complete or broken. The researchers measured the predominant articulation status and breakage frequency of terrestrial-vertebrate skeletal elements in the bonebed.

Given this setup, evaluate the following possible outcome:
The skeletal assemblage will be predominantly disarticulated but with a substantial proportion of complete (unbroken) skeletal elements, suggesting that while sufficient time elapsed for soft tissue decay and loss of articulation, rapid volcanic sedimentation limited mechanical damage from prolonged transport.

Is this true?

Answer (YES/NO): NO